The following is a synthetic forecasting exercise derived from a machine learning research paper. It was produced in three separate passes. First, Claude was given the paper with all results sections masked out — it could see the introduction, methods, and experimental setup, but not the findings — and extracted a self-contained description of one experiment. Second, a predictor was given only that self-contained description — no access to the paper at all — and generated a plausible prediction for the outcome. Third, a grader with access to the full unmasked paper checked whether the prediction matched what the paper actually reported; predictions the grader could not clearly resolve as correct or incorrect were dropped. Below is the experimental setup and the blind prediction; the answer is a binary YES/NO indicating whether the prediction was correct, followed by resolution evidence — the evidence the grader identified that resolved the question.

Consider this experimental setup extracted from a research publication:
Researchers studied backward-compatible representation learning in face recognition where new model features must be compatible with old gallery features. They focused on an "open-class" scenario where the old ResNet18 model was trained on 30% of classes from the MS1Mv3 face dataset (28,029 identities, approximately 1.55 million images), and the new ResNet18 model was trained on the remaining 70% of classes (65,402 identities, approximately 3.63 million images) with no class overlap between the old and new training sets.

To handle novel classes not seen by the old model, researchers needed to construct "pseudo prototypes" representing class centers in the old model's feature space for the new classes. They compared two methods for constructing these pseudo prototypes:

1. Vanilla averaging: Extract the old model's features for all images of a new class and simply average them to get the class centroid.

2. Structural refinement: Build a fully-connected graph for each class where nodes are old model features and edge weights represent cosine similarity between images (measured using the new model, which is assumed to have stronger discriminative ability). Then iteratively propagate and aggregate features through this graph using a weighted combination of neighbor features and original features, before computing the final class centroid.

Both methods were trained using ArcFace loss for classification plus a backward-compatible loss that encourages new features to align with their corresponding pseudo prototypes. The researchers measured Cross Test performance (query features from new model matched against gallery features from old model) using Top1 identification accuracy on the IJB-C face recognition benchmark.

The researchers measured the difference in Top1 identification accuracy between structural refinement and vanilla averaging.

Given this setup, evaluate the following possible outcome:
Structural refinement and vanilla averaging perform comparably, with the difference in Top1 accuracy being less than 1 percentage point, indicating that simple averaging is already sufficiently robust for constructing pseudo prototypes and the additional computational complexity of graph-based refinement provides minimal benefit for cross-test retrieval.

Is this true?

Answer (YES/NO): NO